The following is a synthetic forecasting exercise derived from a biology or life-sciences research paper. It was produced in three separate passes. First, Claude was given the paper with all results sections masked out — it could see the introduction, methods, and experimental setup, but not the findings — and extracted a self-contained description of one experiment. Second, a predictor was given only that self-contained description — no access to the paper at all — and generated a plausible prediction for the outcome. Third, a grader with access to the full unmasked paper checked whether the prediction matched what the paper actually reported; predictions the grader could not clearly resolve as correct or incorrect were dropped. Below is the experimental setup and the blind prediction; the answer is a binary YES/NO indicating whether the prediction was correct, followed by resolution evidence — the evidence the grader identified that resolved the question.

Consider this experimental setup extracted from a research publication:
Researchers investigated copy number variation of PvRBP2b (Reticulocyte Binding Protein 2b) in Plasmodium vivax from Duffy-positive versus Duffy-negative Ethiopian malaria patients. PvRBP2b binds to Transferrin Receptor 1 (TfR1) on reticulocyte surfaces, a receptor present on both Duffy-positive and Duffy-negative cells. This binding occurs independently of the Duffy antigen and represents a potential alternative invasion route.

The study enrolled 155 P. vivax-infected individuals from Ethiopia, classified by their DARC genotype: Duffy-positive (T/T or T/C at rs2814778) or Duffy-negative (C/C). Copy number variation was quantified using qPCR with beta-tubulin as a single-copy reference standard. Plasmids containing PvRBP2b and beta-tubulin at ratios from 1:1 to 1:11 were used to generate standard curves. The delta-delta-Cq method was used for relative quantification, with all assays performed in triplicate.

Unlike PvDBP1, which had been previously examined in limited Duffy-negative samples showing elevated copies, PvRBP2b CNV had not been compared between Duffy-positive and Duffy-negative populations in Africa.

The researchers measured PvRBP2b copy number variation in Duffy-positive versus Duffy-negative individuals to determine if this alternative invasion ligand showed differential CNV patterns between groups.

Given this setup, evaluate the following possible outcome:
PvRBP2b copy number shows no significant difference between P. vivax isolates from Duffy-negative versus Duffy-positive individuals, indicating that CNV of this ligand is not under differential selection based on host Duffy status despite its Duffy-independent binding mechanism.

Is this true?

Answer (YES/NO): YES